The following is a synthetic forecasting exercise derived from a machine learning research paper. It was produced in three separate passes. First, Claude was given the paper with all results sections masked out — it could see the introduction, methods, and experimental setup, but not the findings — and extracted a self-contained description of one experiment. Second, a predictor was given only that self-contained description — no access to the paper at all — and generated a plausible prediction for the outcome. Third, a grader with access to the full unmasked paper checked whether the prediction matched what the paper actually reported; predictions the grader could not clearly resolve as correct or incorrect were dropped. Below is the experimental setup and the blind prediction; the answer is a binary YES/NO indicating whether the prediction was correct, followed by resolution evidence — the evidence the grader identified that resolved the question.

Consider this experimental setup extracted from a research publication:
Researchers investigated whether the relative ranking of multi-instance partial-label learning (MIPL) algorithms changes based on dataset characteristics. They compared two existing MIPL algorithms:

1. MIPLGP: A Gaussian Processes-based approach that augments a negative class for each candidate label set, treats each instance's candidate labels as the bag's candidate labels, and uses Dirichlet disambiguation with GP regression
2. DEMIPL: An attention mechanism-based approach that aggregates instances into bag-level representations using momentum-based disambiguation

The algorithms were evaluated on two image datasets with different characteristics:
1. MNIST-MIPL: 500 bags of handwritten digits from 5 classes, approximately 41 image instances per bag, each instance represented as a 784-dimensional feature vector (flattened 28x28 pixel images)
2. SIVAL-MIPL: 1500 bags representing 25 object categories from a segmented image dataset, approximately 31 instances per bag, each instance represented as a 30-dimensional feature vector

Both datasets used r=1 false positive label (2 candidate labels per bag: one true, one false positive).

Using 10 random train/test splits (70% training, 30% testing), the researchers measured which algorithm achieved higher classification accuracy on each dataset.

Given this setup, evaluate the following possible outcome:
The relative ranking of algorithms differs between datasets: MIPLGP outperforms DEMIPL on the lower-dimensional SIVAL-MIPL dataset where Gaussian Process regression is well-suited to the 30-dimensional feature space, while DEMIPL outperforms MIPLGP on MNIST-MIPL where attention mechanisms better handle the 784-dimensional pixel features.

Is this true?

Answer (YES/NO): YES